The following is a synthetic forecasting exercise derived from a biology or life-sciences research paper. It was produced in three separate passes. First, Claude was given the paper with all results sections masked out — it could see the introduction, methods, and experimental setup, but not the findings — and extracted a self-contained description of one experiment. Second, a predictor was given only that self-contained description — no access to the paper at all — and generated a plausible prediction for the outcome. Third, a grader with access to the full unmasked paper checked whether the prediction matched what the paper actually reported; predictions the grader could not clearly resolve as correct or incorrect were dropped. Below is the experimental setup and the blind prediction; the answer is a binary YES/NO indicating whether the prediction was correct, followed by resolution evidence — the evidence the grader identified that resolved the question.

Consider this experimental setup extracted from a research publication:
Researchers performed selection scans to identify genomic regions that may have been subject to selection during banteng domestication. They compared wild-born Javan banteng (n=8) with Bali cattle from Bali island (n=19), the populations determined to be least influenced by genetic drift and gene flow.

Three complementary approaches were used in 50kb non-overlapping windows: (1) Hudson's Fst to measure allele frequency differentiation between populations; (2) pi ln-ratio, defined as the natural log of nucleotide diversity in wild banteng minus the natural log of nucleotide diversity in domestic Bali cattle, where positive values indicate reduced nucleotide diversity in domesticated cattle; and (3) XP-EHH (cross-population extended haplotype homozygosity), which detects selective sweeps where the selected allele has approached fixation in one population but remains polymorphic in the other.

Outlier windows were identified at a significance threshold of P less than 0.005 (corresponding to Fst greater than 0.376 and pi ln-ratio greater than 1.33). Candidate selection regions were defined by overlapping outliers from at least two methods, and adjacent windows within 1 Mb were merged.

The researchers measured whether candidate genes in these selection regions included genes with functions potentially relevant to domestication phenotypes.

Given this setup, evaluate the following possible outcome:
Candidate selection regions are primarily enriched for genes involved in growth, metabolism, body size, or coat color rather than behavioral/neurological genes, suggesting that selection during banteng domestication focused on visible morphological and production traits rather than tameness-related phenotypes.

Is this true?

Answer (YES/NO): YES